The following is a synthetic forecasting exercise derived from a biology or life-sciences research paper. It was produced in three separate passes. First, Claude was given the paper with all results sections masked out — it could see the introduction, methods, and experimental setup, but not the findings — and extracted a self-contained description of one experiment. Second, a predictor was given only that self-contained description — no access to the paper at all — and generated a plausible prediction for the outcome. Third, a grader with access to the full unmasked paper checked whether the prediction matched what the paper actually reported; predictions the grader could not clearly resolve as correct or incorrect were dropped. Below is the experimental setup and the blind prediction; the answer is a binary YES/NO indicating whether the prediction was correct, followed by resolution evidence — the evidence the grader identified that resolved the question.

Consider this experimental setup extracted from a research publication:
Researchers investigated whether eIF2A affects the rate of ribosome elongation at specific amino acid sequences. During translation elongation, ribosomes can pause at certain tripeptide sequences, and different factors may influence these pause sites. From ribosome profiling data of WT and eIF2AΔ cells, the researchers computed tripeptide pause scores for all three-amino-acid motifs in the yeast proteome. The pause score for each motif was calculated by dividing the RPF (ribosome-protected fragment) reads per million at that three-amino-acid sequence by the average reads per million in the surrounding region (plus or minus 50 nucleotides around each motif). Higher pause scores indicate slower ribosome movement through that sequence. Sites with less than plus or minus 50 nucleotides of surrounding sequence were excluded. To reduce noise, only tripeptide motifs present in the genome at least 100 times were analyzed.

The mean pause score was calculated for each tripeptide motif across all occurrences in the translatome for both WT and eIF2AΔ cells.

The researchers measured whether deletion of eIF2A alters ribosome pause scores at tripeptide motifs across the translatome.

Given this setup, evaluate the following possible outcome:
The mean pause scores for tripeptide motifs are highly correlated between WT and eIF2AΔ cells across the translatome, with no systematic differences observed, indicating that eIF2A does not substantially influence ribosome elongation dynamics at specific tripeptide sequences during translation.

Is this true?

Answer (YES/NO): YES